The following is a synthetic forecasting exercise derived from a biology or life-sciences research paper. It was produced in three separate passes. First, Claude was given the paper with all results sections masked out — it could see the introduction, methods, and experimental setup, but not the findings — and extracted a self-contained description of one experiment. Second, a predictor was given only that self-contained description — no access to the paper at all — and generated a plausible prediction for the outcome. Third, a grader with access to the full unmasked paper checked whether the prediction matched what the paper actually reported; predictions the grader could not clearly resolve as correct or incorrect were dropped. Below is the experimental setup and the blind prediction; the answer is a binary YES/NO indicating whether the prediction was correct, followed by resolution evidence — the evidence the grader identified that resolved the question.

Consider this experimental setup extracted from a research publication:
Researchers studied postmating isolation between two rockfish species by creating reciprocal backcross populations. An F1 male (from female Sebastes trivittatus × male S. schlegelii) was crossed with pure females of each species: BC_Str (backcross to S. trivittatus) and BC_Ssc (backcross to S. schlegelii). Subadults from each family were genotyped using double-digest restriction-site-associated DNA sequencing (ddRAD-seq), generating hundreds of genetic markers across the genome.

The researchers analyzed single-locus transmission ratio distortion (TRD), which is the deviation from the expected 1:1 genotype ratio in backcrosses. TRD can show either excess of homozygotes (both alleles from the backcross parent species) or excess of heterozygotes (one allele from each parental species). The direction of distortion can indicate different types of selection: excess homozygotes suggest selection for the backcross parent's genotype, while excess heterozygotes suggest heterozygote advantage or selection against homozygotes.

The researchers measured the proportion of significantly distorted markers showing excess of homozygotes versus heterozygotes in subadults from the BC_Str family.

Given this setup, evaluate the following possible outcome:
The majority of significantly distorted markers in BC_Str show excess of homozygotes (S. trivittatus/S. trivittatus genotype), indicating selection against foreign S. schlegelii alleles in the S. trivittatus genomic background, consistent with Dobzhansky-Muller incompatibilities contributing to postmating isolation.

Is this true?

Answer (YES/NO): NO